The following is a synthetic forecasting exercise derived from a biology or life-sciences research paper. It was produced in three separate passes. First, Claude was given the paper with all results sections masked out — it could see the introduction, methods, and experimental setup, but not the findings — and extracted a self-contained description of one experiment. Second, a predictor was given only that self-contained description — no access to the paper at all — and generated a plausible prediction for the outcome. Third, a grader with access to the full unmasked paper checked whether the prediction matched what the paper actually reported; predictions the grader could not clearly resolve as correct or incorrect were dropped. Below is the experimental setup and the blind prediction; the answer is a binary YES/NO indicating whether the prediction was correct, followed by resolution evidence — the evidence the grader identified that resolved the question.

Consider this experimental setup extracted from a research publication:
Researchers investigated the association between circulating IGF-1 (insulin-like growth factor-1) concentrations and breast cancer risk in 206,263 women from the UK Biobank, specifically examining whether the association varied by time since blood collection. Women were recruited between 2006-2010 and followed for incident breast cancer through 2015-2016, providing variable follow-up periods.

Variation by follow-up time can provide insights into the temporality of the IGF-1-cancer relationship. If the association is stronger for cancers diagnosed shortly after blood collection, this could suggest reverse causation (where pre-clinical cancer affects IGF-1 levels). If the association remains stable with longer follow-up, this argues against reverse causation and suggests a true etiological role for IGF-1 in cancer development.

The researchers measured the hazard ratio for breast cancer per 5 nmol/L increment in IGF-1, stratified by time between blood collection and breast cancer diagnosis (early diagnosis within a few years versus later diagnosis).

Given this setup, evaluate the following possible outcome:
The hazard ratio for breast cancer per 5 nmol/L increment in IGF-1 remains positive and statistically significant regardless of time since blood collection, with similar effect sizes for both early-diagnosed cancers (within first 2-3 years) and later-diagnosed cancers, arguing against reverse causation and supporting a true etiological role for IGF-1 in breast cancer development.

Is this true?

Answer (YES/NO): YES